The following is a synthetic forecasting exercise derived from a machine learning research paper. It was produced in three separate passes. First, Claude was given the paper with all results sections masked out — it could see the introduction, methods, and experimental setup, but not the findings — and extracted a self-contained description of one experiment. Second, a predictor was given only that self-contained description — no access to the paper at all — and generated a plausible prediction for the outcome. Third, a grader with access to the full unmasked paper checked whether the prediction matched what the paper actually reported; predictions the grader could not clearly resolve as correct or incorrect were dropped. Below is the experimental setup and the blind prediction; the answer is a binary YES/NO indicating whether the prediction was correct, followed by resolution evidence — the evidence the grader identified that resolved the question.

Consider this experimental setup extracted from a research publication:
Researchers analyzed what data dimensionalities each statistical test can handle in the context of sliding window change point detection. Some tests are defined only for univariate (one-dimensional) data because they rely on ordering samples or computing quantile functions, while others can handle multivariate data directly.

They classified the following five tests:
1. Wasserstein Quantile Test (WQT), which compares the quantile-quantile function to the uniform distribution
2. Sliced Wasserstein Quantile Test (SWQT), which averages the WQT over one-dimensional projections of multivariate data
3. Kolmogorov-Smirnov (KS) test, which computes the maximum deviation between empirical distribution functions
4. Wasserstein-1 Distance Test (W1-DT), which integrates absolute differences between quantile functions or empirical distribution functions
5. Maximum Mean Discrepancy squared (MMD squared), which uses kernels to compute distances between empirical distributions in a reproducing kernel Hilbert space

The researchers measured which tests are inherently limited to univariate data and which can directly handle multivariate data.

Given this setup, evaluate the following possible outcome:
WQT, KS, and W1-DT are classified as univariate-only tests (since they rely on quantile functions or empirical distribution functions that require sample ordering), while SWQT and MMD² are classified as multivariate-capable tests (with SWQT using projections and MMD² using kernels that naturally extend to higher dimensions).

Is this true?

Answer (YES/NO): YES